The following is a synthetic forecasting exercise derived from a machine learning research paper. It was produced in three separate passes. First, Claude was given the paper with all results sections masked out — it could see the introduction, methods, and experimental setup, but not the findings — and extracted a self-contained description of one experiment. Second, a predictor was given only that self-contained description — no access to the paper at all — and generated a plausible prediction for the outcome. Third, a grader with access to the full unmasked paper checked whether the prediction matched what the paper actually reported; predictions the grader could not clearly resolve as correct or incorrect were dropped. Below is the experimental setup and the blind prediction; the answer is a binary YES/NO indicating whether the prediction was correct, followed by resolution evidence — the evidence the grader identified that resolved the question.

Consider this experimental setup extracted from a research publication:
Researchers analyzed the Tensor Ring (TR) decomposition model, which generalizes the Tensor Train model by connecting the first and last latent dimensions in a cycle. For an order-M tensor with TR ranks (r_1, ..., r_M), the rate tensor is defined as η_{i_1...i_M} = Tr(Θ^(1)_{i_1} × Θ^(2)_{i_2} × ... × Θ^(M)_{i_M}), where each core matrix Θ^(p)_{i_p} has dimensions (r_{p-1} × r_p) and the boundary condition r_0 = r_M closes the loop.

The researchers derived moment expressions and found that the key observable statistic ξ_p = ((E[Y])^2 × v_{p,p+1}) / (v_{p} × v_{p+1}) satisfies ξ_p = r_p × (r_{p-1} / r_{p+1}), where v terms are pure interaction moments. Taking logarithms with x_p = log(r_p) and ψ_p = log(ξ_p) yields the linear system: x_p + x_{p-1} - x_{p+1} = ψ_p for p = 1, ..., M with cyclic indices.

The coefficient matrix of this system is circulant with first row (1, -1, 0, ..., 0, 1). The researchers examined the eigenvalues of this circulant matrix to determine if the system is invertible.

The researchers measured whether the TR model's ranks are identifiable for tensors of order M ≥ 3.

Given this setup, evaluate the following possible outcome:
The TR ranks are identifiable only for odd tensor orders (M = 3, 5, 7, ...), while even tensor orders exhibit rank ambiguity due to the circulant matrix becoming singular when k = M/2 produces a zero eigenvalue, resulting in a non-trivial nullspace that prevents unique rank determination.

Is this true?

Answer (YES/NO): NO